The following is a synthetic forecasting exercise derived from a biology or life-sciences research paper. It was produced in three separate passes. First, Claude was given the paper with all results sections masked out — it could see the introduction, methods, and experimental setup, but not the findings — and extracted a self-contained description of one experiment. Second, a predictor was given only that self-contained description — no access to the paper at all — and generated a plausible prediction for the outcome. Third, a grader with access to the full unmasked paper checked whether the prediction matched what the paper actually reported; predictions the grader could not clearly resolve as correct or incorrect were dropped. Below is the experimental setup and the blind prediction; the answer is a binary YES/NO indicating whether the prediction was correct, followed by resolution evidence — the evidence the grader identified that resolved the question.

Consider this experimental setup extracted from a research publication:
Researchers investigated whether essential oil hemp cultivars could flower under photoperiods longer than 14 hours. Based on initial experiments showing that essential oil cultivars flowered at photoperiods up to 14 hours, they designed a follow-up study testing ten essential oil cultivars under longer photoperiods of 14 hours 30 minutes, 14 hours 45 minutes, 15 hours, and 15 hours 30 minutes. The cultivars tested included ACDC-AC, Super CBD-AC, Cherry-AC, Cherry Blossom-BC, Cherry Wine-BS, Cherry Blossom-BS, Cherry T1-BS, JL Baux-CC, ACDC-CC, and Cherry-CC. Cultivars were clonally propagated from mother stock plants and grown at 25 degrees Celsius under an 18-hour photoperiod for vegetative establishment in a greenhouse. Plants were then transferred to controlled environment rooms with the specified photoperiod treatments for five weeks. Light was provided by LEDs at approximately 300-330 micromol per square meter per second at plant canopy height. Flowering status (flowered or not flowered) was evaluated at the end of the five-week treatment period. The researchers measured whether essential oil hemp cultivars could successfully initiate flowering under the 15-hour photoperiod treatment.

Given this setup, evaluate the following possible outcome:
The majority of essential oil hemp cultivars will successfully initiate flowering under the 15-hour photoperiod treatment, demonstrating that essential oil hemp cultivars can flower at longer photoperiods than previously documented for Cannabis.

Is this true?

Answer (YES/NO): NO